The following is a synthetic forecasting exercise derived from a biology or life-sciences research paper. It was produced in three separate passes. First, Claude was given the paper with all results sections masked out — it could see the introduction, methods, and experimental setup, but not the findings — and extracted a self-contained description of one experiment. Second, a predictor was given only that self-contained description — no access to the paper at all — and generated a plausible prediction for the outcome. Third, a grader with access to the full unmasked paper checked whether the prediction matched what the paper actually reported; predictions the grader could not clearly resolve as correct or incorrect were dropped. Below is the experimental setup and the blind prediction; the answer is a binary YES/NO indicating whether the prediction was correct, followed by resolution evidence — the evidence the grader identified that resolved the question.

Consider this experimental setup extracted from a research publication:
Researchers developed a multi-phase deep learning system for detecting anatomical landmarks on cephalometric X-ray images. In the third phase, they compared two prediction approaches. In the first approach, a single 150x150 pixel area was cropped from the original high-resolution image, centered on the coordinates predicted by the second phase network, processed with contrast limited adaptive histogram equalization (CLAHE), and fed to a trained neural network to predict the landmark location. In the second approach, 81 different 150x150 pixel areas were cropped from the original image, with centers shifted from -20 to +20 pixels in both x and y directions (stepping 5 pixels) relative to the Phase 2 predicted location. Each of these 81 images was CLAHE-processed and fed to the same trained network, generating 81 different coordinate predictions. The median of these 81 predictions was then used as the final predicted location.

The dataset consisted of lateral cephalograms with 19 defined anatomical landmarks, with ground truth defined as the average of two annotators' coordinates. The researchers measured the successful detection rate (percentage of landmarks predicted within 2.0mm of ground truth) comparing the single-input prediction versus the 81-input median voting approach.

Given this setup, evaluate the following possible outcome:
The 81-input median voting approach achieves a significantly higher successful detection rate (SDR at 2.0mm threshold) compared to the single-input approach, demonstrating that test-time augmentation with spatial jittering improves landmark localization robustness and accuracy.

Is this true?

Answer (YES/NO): YES